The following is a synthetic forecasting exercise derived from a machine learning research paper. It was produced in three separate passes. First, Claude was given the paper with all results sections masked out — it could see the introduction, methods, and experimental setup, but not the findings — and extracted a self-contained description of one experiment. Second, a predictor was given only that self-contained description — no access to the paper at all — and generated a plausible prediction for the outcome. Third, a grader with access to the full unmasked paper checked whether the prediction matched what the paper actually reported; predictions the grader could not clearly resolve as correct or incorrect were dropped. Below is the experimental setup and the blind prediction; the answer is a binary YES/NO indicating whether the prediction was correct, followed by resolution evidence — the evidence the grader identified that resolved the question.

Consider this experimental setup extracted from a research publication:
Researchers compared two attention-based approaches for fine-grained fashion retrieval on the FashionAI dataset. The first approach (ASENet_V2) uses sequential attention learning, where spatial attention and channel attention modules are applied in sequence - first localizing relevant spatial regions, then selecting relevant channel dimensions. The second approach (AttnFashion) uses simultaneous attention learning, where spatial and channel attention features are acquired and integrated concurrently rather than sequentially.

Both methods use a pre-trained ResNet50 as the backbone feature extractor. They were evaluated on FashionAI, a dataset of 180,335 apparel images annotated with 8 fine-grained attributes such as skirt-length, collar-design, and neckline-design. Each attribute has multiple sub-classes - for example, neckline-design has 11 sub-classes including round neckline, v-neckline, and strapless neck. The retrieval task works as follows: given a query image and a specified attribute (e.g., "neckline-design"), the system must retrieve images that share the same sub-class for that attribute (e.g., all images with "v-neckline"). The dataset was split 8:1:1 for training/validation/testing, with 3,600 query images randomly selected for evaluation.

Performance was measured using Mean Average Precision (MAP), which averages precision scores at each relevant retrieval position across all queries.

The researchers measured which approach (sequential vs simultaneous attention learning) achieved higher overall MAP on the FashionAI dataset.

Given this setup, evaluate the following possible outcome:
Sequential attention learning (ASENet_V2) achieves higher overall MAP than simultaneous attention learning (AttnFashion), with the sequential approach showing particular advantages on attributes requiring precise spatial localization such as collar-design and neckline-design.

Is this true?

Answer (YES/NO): NO